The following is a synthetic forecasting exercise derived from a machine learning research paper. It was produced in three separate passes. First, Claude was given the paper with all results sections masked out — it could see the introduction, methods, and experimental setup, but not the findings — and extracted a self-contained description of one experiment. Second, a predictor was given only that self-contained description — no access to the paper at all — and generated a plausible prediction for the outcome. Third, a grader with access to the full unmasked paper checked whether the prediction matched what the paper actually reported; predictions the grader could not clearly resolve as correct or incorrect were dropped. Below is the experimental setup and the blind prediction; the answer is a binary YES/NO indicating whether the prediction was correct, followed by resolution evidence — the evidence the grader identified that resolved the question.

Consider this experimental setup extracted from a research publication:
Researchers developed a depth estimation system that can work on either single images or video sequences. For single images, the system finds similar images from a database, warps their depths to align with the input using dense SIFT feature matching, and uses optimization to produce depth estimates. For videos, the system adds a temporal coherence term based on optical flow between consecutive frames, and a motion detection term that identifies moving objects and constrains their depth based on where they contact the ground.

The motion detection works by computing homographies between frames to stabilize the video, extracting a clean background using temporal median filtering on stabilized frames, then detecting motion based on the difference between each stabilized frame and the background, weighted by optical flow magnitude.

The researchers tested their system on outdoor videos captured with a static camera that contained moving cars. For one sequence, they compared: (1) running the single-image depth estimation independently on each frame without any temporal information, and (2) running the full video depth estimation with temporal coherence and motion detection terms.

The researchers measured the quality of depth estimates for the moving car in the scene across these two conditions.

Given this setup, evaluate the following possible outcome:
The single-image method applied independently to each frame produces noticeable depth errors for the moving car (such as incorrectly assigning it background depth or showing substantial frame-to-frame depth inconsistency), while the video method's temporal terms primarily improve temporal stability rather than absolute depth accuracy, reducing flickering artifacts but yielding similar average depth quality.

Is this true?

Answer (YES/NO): NO